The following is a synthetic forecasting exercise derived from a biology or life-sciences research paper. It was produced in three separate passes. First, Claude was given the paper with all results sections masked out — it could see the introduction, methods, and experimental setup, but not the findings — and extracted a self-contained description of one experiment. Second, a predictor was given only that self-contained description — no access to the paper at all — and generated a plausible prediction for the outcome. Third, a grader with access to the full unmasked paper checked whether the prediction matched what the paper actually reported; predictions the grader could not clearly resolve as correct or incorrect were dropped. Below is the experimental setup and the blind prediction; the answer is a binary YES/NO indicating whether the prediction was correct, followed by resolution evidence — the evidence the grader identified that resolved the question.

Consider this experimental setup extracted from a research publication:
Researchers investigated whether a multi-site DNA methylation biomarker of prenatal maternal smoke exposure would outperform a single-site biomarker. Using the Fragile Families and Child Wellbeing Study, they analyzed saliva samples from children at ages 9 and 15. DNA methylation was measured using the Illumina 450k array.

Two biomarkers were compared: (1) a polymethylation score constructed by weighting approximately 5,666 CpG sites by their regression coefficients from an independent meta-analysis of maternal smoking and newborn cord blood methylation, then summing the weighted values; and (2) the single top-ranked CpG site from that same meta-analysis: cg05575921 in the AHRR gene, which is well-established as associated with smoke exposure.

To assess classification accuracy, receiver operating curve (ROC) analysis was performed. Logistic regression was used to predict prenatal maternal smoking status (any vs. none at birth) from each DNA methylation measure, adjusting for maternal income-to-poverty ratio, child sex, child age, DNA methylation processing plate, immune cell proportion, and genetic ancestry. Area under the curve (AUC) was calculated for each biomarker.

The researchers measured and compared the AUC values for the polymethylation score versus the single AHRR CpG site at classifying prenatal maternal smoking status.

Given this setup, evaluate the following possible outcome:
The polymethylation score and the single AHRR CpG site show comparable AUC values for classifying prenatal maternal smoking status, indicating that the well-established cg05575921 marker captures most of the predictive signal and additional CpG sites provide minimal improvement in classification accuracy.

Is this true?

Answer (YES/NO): NO